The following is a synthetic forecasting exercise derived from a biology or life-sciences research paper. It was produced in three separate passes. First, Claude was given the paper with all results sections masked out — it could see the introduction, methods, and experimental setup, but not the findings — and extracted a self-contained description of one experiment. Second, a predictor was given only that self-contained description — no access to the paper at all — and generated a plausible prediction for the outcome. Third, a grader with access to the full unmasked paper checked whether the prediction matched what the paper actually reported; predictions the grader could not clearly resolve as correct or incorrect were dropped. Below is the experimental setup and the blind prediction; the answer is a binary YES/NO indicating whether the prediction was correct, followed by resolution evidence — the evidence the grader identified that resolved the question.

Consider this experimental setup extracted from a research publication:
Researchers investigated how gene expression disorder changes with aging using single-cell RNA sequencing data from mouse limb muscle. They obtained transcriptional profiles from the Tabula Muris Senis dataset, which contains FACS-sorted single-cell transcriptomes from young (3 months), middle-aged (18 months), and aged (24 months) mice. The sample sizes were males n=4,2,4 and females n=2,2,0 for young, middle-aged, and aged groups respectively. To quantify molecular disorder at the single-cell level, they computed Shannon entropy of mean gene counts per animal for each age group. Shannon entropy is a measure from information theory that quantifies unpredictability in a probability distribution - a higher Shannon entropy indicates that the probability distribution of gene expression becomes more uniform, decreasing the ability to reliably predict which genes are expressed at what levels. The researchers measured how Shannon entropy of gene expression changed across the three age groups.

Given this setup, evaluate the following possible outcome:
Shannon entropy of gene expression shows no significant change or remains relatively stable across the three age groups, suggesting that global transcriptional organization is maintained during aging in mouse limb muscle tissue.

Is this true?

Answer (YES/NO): NO